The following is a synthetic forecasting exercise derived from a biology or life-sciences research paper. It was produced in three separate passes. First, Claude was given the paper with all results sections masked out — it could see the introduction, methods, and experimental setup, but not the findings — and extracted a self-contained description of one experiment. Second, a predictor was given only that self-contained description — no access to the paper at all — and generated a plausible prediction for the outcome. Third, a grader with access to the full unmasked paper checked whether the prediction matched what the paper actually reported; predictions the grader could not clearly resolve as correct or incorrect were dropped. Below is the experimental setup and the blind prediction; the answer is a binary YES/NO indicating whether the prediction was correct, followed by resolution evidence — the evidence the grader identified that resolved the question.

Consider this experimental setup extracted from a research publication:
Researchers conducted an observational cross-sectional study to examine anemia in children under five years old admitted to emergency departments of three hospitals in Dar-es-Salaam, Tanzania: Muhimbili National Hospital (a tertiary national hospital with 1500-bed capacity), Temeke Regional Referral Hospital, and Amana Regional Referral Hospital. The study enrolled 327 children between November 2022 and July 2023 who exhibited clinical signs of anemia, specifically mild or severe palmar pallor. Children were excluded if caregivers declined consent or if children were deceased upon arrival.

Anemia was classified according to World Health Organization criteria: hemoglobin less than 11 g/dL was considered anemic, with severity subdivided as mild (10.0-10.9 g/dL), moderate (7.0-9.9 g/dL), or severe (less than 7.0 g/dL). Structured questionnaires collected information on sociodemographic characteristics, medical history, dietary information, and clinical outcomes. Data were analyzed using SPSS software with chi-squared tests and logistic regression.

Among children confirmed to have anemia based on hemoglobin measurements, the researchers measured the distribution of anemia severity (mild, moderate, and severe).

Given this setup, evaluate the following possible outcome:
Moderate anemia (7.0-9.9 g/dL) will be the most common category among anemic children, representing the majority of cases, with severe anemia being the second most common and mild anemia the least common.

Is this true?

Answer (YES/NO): NO